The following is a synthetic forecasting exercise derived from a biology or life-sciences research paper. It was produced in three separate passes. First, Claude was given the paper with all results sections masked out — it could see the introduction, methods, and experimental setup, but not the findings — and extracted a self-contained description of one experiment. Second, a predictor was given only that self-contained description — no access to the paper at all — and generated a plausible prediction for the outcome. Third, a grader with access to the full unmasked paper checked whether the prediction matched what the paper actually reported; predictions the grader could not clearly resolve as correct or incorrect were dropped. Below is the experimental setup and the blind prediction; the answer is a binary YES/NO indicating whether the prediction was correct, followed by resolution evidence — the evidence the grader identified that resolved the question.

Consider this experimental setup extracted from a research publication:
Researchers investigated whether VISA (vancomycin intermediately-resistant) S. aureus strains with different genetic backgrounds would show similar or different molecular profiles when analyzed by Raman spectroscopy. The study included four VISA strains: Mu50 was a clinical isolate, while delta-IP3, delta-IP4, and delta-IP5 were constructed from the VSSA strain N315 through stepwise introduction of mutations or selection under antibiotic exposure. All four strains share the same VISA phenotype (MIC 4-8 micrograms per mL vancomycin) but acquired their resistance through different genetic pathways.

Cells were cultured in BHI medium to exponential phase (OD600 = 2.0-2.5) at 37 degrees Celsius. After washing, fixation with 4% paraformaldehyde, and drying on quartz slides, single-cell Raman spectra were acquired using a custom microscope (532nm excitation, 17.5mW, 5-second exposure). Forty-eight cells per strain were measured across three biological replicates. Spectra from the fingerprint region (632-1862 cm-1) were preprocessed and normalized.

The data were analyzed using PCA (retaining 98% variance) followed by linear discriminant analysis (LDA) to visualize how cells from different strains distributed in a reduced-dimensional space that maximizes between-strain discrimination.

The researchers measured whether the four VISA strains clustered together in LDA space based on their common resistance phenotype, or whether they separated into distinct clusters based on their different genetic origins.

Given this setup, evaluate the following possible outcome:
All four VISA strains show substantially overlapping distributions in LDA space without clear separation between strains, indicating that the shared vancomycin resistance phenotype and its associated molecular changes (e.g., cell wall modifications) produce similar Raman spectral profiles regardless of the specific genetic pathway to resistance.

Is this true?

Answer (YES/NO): NO